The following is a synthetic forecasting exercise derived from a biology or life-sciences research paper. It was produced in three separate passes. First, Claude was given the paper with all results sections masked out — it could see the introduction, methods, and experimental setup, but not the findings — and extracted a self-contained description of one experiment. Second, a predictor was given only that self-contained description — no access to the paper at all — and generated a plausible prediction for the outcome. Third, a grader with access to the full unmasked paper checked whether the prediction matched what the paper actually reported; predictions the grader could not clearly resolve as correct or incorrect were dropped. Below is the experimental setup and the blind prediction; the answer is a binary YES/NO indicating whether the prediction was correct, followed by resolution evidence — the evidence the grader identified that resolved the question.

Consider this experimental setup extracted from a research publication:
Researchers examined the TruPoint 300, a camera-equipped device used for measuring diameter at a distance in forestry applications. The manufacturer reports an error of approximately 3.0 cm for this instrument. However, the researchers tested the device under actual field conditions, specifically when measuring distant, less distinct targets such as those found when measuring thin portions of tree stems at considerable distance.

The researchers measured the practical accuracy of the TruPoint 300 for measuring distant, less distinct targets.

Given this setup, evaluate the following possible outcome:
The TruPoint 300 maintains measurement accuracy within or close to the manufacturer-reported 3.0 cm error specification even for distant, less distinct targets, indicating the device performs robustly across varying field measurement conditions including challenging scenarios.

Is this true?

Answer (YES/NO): NO